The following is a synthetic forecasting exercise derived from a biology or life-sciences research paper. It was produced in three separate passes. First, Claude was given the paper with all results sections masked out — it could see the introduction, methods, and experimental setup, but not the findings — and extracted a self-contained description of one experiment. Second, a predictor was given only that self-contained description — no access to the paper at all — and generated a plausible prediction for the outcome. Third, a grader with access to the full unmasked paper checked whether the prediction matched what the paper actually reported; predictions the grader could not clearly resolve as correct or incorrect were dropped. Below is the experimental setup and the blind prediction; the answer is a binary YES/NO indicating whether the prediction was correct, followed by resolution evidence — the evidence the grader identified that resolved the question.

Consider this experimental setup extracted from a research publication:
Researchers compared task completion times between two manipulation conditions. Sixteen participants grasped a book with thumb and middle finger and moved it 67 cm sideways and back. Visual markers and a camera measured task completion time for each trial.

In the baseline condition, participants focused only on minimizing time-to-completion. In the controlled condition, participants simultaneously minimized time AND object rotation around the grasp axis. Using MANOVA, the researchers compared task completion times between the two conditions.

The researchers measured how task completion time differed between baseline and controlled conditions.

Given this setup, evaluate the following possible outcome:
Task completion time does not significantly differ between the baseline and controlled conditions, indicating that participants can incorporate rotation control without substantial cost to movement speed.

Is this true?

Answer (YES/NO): NO